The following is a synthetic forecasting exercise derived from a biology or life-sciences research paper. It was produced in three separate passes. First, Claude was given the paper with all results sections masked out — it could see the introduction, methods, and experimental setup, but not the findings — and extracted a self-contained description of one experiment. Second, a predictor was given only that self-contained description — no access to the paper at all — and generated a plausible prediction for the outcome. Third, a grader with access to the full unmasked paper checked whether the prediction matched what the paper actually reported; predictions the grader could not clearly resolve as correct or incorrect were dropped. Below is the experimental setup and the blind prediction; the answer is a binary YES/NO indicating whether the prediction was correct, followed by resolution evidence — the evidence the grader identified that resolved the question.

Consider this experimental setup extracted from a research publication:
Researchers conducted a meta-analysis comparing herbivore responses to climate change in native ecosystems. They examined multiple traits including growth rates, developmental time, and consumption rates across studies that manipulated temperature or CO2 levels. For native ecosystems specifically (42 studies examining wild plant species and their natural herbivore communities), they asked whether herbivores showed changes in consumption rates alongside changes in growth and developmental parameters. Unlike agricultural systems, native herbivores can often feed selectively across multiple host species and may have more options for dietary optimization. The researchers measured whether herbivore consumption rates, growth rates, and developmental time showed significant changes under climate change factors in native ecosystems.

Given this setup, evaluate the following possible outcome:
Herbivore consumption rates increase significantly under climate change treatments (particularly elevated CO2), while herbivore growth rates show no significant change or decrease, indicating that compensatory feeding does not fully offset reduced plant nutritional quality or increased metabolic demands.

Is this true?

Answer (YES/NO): NO